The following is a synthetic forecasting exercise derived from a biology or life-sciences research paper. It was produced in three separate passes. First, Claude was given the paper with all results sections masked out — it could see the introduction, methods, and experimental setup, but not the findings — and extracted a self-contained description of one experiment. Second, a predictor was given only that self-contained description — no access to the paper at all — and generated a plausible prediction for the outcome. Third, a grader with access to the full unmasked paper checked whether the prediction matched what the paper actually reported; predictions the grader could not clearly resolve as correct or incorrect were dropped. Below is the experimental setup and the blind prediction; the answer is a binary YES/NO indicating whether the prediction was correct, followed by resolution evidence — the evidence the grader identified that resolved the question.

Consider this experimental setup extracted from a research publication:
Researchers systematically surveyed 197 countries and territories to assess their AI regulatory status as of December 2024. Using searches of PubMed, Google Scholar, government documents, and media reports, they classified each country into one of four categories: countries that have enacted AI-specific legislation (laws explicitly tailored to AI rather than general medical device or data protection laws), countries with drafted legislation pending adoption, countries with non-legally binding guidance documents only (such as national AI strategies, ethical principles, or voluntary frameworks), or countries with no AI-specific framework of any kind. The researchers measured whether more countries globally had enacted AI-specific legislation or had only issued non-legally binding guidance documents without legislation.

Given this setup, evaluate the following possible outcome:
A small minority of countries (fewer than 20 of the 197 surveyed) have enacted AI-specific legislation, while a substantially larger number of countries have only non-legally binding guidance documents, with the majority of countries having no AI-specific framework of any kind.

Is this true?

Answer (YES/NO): NO